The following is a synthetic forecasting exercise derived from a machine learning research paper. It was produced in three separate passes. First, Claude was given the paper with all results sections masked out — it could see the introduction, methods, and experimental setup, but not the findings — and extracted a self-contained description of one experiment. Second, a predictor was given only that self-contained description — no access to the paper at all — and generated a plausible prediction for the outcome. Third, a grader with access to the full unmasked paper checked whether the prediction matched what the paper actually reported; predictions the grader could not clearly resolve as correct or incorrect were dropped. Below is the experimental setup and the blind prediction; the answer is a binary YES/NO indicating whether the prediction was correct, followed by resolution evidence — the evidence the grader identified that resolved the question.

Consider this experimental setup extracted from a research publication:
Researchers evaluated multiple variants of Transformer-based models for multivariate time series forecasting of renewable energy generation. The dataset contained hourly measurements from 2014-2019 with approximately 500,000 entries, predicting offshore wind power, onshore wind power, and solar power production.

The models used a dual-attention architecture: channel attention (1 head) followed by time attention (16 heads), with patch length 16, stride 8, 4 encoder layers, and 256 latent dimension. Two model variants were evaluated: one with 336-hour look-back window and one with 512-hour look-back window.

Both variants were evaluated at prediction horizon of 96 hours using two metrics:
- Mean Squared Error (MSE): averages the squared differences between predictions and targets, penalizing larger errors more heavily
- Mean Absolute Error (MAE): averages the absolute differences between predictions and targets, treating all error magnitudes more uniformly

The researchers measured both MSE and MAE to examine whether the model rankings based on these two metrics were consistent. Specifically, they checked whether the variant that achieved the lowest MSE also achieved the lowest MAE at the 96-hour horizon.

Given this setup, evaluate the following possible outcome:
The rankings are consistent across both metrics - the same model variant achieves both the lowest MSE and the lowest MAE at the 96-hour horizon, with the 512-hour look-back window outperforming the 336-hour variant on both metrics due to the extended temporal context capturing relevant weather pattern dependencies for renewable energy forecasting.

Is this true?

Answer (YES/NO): NO